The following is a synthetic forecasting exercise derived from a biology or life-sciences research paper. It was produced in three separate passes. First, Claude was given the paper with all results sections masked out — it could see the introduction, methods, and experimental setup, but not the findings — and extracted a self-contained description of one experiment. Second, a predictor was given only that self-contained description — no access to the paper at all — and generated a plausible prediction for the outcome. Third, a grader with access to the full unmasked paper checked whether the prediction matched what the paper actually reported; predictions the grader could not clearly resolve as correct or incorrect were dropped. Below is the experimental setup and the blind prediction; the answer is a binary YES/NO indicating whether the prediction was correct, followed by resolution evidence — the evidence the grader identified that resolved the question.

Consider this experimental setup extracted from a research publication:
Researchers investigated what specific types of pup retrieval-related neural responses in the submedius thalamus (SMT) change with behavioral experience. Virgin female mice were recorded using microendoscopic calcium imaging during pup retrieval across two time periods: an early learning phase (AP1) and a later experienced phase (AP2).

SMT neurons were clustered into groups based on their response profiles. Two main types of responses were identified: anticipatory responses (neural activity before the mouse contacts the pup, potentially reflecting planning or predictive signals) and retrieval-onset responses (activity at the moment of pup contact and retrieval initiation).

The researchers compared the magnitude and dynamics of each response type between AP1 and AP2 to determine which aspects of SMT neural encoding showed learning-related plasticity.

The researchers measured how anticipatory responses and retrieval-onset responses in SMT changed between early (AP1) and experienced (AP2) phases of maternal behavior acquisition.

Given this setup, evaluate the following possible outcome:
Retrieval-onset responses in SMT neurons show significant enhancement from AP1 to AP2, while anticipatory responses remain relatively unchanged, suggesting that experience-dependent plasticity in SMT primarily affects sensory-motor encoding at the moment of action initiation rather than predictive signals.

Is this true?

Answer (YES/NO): NO